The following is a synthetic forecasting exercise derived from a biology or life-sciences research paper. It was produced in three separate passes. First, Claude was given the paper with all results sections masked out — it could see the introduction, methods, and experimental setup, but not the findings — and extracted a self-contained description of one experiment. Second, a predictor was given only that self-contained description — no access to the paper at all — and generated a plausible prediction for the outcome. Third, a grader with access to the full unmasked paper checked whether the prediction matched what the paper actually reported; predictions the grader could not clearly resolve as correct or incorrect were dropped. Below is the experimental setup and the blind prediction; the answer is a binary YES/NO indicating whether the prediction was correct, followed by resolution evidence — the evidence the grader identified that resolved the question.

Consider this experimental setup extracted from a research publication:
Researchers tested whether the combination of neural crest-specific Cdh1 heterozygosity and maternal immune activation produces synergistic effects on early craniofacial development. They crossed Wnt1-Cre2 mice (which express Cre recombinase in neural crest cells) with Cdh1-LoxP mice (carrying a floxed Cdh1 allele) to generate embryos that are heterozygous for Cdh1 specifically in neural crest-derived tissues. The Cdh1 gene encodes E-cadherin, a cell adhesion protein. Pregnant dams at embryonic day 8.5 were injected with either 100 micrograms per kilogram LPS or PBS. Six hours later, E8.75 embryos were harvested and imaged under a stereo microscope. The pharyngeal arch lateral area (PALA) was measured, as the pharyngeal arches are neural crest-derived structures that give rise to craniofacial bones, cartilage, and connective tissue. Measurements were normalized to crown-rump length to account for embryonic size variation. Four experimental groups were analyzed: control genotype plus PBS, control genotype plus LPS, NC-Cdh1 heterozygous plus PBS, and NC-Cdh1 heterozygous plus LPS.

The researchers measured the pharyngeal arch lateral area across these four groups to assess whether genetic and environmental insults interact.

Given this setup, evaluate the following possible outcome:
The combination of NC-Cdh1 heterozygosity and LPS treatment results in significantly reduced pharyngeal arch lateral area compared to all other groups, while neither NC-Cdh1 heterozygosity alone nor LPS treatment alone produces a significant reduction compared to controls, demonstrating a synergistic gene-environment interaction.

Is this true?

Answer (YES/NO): NO